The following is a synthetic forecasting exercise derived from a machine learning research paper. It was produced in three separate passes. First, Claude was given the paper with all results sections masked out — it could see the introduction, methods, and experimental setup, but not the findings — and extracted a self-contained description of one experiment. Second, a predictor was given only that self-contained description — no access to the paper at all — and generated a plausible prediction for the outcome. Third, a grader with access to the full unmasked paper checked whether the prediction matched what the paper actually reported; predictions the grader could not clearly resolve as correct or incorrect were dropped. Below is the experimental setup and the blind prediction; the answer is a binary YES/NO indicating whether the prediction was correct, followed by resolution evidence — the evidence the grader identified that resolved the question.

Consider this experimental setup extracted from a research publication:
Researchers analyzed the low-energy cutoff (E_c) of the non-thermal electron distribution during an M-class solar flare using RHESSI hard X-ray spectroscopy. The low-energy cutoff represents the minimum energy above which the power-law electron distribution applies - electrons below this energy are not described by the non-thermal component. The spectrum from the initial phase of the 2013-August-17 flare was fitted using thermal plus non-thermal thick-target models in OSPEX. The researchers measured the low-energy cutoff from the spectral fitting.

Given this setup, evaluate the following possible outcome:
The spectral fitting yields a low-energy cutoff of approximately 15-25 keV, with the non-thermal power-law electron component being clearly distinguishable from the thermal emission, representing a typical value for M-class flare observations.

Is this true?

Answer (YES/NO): YES